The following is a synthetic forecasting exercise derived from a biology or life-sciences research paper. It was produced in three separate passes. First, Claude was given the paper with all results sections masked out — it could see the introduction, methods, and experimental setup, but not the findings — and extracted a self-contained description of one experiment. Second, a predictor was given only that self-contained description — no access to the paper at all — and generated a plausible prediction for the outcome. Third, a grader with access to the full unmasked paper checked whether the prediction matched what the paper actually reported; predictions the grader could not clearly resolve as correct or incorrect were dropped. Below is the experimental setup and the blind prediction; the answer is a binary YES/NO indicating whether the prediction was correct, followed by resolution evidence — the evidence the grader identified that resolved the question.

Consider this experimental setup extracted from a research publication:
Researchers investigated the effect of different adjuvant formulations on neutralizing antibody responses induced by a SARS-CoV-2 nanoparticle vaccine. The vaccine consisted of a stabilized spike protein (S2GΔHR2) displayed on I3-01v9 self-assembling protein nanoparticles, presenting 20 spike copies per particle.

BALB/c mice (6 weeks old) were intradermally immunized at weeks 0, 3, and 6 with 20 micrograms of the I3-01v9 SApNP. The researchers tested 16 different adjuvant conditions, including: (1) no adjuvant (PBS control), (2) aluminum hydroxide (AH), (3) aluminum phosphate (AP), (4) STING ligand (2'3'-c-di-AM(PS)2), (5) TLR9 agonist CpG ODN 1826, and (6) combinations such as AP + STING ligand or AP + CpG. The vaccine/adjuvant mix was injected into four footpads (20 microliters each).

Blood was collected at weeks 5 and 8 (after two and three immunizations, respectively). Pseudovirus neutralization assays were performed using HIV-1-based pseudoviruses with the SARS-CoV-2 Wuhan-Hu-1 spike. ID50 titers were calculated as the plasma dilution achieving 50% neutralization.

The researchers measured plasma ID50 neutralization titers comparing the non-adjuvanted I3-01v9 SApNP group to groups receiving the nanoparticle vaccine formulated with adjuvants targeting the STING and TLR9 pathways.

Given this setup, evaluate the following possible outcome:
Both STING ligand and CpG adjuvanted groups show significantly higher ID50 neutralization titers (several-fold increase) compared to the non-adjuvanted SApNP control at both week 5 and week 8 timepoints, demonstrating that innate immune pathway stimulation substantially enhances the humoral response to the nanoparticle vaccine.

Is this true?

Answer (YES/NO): YES